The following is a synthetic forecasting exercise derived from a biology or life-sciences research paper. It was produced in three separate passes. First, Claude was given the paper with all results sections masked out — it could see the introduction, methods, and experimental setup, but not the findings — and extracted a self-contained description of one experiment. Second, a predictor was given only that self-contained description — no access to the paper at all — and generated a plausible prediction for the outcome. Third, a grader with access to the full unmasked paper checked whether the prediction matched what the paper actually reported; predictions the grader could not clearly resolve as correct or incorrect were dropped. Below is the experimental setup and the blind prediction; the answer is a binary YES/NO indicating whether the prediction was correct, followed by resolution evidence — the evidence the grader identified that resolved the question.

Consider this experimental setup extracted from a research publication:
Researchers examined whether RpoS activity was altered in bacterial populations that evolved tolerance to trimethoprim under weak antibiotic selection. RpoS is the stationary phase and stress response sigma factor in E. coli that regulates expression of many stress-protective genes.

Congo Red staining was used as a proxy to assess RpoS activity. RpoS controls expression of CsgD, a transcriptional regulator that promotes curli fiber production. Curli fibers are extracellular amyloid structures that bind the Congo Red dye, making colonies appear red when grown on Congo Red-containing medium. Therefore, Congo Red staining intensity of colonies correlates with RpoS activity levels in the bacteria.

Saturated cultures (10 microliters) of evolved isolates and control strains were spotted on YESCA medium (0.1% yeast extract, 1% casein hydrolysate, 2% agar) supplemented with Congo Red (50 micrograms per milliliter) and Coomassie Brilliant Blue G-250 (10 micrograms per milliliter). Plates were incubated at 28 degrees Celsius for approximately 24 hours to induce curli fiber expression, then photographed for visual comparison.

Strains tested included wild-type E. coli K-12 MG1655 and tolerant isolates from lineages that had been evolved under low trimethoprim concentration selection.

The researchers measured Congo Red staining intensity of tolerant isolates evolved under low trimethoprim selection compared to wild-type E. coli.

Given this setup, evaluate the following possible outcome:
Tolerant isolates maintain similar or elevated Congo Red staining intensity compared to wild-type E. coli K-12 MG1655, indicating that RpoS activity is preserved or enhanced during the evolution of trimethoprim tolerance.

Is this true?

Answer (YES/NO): NO